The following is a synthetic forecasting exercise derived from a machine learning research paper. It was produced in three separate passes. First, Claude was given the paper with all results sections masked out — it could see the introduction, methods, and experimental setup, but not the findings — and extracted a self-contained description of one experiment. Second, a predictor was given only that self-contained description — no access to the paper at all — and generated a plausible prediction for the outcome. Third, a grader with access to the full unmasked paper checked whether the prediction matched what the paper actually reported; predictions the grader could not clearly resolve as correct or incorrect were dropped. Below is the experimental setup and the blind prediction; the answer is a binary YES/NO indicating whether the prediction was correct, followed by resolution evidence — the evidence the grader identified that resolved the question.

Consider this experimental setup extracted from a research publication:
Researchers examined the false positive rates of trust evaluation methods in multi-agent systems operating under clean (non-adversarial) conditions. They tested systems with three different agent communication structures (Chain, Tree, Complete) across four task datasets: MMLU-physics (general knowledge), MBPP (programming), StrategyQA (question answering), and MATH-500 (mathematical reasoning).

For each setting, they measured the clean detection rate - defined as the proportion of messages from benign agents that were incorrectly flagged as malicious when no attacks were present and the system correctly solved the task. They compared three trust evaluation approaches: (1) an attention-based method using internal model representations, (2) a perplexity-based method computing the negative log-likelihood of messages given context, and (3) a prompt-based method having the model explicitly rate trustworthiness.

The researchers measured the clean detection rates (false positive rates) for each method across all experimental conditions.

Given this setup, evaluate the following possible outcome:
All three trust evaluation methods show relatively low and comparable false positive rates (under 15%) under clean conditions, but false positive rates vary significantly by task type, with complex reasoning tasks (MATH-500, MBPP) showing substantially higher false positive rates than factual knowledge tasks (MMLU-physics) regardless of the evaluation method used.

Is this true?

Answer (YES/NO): NO